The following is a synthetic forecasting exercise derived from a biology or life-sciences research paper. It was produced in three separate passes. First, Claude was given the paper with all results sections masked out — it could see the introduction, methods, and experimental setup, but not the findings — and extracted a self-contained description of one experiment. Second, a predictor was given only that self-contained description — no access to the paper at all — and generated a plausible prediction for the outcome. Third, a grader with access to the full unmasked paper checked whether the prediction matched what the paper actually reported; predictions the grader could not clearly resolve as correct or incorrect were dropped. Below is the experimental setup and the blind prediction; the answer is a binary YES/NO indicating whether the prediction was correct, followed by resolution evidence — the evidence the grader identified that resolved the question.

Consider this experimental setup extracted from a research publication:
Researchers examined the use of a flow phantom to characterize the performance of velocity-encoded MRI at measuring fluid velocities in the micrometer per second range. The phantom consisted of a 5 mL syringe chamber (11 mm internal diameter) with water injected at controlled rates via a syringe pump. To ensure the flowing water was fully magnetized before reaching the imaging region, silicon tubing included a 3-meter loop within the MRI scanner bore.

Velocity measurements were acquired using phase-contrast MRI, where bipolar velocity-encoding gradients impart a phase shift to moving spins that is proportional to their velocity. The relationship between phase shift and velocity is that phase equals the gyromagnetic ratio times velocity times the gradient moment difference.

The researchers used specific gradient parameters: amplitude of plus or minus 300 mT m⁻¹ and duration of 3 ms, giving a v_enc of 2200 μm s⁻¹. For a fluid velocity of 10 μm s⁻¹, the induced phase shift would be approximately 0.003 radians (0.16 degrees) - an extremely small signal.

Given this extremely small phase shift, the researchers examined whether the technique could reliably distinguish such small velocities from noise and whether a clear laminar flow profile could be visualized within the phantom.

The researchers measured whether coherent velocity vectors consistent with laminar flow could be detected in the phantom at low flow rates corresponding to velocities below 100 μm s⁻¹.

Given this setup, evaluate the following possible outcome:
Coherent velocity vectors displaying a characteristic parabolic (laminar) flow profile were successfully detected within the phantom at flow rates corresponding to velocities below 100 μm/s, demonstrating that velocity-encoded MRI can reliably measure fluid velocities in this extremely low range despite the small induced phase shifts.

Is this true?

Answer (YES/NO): YES